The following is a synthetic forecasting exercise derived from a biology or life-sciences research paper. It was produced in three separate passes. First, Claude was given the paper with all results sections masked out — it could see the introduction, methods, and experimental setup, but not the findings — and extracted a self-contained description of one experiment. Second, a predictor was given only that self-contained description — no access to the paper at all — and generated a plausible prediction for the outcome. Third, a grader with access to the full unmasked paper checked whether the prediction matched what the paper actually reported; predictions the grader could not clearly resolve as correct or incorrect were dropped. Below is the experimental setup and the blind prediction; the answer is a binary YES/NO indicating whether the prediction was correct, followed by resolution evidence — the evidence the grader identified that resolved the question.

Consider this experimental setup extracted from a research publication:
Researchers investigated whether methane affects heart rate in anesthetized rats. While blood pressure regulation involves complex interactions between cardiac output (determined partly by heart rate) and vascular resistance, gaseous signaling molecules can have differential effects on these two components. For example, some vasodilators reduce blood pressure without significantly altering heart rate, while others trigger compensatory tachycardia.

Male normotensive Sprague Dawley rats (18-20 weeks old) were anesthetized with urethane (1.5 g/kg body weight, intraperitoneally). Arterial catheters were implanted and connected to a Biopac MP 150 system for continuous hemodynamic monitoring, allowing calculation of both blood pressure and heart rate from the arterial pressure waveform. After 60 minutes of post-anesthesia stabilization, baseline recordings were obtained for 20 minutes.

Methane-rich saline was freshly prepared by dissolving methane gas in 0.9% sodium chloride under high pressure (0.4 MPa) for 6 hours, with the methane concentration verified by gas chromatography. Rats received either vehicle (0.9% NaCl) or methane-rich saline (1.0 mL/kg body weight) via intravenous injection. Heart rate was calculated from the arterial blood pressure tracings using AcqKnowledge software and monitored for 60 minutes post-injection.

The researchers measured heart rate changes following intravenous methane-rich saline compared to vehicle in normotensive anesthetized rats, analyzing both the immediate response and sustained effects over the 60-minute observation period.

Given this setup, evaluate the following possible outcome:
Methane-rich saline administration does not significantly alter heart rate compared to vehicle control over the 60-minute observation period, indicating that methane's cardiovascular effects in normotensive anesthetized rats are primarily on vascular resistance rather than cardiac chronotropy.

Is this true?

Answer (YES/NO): NO